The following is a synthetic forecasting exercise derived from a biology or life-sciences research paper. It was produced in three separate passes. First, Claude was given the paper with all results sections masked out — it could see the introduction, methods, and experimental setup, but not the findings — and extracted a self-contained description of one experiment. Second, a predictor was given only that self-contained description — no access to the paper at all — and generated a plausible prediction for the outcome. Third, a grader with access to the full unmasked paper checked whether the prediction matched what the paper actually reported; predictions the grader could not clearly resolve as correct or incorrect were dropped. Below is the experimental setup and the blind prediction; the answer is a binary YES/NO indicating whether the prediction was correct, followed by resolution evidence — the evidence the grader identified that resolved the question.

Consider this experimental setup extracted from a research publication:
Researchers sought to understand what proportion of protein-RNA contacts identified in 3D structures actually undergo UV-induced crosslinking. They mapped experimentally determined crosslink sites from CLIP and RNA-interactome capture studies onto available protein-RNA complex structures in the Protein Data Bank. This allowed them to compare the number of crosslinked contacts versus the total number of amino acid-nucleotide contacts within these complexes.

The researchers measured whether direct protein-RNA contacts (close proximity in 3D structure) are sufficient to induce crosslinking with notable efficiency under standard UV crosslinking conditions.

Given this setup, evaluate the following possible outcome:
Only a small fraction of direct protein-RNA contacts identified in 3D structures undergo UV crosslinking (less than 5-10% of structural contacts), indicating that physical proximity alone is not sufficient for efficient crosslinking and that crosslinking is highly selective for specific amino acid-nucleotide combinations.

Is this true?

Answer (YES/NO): NO